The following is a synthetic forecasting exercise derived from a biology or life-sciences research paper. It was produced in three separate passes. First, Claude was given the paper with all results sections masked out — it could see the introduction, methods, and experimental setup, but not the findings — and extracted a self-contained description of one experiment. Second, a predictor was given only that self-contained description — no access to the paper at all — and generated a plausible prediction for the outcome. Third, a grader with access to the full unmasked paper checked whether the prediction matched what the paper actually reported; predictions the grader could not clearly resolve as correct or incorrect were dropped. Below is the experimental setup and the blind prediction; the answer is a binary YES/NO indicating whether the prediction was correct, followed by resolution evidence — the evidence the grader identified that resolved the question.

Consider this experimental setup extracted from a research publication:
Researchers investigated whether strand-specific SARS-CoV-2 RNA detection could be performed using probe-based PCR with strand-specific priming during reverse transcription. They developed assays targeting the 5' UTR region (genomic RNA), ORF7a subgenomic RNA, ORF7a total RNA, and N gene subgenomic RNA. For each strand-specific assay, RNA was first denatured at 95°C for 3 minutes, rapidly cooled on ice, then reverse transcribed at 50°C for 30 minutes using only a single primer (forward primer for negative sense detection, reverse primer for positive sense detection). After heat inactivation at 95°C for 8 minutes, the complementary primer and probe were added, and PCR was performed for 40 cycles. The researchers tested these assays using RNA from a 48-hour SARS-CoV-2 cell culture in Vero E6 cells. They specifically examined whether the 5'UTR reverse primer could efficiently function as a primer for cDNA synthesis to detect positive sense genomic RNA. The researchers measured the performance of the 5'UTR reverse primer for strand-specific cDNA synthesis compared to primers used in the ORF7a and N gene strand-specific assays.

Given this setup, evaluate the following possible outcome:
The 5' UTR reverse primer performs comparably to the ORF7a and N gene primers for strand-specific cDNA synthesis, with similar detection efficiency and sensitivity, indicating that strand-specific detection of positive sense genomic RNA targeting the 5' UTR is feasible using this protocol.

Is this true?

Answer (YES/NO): NO